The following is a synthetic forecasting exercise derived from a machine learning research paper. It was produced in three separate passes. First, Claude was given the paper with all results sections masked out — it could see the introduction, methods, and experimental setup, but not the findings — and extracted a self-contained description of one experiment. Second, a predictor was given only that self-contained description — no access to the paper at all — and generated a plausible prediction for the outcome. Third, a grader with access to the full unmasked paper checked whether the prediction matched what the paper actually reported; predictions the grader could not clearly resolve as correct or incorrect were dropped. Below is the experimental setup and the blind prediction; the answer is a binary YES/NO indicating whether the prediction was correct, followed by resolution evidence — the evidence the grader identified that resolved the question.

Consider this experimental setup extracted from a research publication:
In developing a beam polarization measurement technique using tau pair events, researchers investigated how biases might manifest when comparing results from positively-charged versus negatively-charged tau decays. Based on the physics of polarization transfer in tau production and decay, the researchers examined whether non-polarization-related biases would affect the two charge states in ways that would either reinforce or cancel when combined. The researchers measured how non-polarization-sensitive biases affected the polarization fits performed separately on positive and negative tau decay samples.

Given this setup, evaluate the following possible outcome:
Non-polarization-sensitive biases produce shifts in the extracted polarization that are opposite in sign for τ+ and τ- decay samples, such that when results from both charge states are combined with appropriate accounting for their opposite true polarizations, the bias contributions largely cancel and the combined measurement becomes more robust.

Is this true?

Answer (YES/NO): YES